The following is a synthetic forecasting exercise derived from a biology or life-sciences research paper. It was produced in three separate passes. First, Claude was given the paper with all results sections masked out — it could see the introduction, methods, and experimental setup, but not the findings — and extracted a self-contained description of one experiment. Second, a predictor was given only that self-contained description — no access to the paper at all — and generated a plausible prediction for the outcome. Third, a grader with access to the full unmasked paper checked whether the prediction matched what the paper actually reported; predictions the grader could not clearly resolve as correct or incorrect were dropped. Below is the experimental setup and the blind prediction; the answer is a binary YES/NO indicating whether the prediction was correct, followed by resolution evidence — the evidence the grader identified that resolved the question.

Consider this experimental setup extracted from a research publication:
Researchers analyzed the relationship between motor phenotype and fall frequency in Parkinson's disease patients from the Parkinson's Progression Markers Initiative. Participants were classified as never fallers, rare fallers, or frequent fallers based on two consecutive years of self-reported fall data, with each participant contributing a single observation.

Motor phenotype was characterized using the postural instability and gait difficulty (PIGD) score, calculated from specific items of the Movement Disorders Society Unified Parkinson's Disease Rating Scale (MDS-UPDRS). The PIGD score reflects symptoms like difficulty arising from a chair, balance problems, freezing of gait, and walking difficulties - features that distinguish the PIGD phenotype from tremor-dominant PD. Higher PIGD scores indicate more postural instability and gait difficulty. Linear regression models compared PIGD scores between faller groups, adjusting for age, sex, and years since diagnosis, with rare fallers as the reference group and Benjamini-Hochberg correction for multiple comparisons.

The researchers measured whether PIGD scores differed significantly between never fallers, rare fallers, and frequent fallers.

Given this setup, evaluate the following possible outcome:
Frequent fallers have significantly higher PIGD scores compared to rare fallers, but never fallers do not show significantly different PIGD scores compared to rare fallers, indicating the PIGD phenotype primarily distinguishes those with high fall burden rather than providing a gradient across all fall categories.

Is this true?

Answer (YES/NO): NO